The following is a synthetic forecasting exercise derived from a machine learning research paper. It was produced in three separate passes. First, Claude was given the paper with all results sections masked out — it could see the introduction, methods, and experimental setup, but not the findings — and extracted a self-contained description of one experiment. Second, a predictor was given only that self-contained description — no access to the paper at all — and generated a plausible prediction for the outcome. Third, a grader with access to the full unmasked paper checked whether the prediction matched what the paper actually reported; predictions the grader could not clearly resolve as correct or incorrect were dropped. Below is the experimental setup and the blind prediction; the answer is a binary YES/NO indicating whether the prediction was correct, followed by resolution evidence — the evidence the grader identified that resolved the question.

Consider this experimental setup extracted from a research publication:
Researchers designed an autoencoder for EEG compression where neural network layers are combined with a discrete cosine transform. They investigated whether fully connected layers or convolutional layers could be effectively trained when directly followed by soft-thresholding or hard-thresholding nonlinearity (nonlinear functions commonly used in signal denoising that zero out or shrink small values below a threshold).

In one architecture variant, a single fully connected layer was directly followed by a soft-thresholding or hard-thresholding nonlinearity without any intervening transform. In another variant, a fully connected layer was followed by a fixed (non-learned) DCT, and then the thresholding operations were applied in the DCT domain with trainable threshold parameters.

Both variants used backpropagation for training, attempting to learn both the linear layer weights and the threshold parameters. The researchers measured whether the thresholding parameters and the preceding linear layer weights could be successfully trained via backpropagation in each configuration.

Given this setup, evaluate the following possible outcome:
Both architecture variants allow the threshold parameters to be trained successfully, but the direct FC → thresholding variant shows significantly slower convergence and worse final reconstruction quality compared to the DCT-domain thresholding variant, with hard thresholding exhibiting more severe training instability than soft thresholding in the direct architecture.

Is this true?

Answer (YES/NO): NO